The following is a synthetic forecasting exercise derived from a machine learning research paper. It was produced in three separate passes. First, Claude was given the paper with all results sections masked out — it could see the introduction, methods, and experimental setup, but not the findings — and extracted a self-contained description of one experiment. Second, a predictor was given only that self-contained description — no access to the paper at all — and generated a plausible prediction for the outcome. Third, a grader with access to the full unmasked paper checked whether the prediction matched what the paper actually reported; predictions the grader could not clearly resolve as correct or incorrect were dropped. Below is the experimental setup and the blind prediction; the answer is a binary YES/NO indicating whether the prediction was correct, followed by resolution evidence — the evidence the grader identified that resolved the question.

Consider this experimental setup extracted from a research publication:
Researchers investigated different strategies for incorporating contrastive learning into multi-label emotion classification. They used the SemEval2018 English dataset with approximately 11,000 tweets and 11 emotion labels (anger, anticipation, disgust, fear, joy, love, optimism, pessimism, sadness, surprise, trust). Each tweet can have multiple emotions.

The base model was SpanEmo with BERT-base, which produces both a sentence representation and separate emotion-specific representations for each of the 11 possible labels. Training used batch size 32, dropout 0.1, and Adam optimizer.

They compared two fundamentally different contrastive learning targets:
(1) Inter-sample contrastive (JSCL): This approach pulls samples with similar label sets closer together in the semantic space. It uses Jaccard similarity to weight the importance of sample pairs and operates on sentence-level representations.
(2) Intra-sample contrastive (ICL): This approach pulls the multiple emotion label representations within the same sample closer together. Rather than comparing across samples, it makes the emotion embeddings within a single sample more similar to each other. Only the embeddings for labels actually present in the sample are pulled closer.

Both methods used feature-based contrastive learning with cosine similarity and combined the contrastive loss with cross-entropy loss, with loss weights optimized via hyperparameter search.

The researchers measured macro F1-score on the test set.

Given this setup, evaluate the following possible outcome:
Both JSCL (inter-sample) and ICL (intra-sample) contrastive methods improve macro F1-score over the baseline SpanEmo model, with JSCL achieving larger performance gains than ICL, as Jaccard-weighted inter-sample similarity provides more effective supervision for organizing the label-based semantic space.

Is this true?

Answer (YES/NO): YES